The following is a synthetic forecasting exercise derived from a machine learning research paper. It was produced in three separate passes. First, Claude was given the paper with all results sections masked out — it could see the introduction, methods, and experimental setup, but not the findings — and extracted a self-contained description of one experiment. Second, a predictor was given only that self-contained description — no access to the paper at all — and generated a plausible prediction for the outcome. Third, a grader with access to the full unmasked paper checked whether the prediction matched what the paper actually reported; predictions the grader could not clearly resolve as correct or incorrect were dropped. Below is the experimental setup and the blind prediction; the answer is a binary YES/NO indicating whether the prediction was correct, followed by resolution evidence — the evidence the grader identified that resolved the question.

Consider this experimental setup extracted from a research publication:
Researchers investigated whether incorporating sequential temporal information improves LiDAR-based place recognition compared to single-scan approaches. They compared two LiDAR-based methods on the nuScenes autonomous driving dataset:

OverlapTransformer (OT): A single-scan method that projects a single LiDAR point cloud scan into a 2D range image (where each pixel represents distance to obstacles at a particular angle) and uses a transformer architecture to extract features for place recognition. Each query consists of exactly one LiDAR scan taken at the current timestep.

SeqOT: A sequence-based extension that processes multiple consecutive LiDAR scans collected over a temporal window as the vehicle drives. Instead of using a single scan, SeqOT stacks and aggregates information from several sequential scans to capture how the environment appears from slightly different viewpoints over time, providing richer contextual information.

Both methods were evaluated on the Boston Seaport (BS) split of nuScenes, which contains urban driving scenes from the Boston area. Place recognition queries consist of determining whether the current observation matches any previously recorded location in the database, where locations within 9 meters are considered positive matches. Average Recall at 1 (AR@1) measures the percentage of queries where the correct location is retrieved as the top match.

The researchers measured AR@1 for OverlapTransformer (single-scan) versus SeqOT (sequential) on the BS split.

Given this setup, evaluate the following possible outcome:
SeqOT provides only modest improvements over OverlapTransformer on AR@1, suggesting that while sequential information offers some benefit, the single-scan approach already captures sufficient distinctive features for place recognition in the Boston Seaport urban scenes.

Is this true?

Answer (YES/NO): NO